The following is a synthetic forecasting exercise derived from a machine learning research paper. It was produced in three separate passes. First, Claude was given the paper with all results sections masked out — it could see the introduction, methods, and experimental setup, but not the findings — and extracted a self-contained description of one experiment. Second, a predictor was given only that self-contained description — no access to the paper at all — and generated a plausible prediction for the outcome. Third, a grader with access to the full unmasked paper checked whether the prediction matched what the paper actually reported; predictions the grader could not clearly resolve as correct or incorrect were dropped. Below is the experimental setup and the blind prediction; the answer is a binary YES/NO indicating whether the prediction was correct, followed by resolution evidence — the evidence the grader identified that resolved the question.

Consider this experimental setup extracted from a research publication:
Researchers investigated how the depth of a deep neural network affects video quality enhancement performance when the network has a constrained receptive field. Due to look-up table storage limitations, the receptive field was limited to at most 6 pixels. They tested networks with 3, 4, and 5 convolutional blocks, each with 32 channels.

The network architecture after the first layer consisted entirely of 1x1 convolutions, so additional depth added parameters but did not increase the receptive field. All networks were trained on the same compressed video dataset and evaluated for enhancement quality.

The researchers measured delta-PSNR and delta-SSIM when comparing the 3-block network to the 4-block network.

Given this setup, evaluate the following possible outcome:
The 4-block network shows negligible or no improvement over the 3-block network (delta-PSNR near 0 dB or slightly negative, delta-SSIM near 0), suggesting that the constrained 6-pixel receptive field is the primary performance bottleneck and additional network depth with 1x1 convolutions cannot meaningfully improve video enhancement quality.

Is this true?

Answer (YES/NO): NO